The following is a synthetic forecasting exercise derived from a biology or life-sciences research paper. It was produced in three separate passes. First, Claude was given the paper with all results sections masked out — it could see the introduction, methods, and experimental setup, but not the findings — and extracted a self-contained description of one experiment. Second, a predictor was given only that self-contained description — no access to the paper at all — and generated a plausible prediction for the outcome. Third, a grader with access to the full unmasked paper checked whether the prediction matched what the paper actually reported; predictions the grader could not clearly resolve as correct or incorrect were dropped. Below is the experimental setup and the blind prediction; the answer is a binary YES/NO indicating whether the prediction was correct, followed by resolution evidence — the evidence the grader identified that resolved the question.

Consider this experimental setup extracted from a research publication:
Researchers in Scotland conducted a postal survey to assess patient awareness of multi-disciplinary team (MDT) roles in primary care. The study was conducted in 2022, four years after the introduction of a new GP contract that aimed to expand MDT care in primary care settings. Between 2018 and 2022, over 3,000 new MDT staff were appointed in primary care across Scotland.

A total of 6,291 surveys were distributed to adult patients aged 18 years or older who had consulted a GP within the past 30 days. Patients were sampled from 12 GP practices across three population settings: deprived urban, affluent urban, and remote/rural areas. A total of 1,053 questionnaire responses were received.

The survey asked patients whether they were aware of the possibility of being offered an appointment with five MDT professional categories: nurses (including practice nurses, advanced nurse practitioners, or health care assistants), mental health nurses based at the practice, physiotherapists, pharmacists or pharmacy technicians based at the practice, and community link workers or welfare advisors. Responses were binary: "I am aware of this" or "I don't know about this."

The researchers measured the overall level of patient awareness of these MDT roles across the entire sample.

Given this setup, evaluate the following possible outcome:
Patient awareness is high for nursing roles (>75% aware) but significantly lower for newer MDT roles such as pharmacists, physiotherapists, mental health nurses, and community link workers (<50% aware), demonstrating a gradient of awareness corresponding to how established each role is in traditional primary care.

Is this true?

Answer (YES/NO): NO